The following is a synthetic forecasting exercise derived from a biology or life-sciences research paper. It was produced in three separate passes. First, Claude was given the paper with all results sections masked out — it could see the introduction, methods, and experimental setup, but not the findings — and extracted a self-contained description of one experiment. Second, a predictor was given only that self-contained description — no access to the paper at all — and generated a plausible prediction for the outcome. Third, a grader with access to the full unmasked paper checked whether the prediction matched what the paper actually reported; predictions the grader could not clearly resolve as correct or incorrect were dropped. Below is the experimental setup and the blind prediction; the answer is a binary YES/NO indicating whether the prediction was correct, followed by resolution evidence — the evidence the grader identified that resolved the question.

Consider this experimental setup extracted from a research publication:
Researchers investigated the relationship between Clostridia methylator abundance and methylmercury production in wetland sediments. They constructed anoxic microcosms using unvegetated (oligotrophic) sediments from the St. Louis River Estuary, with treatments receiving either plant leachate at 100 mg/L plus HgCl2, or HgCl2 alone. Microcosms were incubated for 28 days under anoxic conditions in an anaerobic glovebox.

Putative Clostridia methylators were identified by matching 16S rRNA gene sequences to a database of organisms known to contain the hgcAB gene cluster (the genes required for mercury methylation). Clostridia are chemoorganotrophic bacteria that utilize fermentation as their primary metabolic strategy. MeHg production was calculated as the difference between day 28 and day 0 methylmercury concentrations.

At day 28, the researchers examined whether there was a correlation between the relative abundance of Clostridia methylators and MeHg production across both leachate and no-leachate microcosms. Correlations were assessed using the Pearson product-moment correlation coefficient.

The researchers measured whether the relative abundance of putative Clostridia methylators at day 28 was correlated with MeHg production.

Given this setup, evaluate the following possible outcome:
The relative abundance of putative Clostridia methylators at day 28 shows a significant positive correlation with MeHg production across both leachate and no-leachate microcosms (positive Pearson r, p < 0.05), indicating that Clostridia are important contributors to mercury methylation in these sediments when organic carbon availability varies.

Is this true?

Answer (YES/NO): YES